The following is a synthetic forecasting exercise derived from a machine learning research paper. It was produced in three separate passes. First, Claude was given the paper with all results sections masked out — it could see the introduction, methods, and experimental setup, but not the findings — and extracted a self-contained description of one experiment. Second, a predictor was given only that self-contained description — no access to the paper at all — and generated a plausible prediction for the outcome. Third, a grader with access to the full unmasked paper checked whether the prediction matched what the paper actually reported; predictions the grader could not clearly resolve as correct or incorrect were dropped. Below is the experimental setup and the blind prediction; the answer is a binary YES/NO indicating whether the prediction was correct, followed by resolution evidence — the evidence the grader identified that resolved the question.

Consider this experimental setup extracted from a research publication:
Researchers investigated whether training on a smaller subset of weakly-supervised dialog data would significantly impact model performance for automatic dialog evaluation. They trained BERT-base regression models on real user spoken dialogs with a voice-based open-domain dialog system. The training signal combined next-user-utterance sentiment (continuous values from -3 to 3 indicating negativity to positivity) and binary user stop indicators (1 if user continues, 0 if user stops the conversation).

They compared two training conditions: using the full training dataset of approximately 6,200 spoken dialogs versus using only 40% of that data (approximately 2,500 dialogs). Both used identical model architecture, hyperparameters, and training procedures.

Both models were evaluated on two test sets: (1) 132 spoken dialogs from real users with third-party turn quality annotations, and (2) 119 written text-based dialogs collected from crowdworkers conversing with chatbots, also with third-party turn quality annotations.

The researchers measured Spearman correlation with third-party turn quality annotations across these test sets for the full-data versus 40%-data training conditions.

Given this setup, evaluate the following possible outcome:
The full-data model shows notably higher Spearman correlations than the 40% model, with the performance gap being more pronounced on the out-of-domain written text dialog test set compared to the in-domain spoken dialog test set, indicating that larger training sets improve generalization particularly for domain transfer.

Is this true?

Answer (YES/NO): NO